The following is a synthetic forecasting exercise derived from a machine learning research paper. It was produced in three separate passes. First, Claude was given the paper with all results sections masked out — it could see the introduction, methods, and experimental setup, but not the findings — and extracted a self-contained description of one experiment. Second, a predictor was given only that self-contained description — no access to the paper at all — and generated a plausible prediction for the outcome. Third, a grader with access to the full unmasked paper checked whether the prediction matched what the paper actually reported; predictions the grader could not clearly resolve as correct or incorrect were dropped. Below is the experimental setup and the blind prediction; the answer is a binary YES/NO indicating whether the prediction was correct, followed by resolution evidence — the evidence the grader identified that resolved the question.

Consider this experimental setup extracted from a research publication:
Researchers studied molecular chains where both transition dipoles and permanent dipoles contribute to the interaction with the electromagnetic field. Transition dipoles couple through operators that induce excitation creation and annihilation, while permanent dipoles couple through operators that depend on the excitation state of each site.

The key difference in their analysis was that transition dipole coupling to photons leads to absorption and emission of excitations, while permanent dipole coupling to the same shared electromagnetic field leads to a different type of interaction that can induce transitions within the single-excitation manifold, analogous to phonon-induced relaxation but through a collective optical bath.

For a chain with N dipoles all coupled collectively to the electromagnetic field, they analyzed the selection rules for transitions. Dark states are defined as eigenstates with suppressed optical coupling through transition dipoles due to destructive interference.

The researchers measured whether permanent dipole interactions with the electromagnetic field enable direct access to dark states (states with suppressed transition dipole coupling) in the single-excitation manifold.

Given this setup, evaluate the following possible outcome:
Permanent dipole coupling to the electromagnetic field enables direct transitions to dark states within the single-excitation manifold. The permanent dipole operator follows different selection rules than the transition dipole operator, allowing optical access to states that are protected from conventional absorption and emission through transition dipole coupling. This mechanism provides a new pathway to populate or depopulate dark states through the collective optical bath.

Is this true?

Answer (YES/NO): YES